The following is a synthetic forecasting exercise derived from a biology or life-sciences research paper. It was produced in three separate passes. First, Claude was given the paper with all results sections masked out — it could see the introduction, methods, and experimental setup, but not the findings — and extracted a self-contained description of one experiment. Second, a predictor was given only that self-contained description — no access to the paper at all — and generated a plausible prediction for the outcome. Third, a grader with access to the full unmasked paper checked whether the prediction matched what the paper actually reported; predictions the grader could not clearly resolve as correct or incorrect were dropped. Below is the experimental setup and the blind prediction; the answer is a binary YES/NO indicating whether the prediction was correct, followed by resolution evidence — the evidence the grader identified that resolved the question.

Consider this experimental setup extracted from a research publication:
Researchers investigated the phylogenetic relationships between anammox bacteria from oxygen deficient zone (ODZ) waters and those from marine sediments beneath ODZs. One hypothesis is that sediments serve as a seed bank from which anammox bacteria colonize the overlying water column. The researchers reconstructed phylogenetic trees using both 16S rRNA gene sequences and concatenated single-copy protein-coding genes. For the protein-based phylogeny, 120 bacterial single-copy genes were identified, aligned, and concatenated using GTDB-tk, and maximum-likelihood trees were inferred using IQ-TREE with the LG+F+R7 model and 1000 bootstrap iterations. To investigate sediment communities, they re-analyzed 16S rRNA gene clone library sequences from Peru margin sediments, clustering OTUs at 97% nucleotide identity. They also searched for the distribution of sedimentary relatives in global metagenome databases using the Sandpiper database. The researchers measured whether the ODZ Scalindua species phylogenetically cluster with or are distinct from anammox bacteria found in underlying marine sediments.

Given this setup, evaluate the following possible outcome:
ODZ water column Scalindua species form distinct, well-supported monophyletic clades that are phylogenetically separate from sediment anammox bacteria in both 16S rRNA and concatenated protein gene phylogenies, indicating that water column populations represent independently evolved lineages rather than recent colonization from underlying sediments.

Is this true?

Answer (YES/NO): NO